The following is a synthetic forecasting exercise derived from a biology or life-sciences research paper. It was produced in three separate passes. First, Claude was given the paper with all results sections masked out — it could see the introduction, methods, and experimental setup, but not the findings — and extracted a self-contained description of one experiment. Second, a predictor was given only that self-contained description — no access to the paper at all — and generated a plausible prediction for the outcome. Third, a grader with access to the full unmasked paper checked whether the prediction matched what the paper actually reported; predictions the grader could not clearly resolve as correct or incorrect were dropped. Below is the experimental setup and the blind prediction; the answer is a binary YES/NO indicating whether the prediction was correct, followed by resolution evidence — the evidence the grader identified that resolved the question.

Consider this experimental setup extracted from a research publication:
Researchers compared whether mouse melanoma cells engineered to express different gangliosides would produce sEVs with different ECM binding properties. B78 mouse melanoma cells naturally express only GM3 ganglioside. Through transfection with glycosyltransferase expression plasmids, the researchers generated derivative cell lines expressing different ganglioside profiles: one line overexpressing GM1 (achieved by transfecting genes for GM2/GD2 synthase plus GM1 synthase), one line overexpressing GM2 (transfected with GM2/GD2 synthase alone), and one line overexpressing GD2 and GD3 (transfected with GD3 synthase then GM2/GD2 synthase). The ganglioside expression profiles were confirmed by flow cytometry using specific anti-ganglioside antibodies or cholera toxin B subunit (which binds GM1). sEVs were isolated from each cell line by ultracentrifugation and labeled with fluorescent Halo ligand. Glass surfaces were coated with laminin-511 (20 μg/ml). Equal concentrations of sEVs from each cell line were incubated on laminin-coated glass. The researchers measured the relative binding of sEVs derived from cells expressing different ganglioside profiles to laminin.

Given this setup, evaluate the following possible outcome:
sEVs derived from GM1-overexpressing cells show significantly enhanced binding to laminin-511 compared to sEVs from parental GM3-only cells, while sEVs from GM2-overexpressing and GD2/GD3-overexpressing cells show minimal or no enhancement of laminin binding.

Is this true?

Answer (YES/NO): YES